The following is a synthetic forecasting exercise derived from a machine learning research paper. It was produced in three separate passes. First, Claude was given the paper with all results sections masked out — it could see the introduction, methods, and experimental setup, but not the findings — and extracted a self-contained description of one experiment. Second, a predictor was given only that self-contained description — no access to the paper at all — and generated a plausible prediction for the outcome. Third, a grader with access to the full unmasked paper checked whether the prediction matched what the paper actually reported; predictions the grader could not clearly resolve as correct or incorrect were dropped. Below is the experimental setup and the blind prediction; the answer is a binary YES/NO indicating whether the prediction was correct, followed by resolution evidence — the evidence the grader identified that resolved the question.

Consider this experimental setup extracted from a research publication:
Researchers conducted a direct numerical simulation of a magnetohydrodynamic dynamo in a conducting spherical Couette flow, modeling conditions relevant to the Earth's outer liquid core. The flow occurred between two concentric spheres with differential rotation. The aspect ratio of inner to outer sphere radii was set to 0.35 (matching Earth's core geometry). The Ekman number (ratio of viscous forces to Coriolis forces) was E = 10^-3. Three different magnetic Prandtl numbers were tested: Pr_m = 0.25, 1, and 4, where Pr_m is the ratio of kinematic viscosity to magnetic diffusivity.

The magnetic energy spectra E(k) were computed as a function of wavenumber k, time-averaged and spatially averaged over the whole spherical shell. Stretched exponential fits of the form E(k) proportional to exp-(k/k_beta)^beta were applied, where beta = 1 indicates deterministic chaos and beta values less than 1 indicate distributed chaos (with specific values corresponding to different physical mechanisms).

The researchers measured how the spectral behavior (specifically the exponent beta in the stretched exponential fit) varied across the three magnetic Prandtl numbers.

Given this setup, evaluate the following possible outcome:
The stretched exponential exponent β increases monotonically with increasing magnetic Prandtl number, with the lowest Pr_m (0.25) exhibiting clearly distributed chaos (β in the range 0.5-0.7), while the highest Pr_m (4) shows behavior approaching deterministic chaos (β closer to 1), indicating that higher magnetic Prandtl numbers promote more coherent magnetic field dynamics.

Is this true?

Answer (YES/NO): NO